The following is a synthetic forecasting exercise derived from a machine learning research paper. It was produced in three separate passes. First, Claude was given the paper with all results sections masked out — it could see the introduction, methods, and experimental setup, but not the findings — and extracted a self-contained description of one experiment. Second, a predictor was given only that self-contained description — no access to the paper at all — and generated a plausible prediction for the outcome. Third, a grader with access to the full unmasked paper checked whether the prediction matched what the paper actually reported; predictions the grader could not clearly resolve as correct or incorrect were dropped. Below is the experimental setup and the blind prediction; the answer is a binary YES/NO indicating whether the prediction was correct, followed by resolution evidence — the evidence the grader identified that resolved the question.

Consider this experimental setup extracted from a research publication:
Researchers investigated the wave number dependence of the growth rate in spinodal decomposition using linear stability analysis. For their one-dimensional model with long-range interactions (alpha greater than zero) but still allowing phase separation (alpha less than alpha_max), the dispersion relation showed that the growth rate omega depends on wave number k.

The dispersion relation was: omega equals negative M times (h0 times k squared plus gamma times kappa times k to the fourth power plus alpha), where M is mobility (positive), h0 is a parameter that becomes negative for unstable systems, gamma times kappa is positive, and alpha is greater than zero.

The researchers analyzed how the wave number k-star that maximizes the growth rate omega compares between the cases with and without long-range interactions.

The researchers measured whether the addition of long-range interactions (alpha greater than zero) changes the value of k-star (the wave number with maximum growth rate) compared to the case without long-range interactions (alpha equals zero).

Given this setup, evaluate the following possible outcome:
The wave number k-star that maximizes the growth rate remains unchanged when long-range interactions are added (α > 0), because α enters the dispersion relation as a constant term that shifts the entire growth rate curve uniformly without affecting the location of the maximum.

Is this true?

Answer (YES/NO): YES